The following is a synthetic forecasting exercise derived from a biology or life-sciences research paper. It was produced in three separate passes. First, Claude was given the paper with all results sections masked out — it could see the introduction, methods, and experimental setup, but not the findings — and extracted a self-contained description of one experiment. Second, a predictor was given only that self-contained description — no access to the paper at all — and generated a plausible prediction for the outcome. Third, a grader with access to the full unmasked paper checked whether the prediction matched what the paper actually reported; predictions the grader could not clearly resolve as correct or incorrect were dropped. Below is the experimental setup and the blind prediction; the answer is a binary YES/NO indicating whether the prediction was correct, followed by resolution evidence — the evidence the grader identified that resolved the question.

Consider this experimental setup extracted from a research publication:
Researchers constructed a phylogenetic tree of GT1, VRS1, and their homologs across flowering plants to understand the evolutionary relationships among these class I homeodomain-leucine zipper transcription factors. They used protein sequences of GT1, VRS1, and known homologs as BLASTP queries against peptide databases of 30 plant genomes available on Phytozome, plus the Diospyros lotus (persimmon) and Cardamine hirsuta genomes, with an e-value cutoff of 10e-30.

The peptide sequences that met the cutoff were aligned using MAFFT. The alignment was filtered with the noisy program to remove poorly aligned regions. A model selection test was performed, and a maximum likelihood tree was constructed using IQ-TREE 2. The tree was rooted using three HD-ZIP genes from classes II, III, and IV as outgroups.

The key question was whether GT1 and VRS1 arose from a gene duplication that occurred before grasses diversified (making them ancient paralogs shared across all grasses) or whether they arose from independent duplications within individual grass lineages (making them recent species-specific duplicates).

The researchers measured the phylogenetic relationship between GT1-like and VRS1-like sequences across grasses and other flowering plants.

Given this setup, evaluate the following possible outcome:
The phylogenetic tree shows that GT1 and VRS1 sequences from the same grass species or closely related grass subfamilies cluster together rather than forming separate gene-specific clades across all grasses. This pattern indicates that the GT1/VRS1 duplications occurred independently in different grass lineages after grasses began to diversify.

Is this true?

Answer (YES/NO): NO